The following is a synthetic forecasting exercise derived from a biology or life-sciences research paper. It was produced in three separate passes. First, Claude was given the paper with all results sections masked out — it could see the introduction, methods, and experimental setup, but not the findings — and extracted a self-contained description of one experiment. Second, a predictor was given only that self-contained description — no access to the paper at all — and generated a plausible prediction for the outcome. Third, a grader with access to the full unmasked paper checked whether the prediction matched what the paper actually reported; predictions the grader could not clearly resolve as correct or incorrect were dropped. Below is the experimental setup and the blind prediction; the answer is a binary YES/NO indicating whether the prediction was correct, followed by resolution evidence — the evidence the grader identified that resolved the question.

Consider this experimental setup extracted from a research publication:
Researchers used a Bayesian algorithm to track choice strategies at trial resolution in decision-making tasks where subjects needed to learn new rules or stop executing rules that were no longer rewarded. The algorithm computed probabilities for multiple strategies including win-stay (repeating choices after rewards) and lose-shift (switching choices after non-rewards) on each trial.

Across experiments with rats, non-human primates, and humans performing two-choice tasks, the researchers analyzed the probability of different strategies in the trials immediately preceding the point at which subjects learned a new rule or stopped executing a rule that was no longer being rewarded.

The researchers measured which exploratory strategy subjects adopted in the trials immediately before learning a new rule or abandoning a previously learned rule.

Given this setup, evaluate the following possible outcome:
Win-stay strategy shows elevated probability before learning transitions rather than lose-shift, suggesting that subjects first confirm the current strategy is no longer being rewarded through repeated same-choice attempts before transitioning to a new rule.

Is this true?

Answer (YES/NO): NO